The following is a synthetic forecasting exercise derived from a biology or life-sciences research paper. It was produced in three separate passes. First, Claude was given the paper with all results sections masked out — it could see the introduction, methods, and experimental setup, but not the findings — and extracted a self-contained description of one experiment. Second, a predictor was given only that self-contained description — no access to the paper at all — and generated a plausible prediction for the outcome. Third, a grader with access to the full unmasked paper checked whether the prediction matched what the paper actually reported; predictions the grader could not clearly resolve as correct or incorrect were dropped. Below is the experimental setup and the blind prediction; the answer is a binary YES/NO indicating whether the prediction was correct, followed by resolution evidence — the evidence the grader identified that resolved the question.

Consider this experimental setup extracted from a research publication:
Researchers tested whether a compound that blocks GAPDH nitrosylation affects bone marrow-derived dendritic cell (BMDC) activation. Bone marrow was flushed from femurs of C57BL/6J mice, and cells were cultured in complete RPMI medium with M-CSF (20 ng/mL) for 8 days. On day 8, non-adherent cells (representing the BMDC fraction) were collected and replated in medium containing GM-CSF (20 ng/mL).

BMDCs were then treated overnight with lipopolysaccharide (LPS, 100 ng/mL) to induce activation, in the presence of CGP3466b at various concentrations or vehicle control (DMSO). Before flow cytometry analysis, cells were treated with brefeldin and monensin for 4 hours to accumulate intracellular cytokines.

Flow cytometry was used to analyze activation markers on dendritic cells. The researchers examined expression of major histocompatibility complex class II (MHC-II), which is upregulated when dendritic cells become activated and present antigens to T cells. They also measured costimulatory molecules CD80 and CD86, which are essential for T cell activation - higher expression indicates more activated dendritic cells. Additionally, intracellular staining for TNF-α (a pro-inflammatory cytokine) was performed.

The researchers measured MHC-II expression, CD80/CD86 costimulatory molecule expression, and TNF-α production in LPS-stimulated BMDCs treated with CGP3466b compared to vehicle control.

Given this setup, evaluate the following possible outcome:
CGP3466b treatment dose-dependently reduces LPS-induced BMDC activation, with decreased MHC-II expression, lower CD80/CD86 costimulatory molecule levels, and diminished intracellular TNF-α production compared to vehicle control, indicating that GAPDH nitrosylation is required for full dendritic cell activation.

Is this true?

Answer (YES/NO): NO